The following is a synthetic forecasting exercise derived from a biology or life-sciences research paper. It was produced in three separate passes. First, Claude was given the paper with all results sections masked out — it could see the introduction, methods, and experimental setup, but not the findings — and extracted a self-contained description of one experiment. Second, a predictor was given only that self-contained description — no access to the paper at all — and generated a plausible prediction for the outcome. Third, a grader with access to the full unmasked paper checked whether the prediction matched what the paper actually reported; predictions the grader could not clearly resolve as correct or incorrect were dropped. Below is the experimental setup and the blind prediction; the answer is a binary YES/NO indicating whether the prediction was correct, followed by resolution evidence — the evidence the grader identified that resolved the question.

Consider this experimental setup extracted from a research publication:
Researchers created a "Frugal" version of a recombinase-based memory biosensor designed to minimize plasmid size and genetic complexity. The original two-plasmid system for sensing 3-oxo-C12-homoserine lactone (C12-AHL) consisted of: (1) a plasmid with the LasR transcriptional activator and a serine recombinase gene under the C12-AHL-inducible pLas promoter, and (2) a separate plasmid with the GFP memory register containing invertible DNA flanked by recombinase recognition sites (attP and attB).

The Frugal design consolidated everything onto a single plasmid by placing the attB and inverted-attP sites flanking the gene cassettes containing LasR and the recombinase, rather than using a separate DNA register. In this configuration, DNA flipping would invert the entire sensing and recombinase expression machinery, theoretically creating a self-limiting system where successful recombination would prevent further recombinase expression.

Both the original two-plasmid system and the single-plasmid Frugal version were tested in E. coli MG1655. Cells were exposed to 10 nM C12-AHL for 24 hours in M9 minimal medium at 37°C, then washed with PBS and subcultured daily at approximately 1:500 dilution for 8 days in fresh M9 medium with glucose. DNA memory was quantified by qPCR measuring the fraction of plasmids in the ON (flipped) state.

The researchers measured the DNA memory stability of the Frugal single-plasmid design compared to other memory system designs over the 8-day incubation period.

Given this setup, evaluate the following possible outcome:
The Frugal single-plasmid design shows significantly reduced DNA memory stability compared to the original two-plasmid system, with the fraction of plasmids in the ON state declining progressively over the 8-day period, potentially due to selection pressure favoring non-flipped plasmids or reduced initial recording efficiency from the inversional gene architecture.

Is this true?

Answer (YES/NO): NO